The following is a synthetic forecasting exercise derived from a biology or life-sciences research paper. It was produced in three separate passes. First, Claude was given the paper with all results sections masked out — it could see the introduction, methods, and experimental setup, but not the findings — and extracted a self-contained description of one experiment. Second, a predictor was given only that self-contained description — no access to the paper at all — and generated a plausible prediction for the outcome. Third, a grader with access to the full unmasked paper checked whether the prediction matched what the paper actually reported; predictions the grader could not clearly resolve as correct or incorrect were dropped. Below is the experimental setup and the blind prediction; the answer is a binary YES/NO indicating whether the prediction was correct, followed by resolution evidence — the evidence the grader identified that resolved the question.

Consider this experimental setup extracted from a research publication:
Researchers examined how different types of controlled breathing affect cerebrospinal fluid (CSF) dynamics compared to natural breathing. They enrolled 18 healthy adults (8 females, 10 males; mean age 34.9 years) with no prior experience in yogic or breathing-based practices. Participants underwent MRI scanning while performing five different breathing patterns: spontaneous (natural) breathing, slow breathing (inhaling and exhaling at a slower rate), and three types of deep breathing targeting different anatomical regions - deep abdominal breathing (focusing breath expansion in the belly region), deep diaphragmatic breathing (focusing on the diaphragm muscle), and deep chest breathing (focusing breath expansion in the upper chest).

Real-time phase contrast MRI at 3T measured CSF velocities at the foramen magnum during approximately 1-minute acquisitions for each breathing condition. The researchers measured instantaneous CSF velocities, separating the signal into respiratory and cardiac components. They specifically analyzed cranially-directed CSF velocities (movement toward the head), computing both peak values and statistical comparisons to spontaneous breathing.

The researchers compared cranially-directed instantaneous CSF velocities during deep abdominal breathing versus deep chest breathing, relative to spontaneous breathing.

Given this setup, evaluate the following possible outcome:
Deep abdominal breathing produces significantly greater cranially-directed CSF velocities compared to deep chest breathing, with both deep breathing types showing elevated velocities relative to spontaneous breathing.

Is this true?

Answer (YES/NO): NO